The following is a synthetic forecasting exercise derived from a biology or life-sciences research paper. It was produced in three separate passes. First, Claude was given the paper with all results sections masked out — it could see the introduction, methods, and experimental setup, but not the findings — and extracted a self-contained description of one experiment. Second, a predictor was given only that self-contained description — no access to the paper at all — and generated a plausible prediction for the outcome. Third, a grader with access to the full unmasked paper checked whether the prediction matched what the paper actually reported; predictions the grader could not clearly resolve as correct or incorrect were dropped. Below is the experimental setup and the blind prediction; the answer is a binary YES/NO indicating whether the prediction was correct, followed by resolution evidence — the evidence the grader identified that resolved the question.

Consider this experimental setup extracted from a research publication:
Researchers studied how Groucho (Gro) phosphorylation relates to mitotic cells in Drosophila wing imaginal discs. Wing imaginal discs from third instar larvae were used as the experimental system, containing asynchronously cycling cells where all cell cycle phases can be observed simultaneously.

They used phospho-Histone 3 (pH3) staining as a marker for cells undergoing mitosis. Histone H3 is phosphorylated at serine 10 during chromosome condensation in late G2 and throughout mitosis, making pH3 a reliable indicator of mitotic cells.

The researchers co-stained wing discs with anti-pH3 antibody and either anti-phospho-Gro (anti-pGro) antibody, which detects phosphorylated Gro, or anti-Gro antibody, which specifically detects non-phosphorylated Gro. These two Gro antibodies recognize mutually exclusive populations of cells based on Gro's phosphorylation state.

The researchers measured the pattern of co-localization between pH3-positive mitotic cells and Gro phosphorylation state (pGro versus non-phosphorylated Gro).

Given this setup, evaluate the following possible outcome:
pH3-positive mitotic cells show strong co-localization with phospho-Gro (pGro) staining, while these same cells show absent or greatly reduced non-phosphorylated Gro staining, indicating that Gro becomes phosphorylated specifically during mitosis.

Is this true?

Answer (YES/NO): YES